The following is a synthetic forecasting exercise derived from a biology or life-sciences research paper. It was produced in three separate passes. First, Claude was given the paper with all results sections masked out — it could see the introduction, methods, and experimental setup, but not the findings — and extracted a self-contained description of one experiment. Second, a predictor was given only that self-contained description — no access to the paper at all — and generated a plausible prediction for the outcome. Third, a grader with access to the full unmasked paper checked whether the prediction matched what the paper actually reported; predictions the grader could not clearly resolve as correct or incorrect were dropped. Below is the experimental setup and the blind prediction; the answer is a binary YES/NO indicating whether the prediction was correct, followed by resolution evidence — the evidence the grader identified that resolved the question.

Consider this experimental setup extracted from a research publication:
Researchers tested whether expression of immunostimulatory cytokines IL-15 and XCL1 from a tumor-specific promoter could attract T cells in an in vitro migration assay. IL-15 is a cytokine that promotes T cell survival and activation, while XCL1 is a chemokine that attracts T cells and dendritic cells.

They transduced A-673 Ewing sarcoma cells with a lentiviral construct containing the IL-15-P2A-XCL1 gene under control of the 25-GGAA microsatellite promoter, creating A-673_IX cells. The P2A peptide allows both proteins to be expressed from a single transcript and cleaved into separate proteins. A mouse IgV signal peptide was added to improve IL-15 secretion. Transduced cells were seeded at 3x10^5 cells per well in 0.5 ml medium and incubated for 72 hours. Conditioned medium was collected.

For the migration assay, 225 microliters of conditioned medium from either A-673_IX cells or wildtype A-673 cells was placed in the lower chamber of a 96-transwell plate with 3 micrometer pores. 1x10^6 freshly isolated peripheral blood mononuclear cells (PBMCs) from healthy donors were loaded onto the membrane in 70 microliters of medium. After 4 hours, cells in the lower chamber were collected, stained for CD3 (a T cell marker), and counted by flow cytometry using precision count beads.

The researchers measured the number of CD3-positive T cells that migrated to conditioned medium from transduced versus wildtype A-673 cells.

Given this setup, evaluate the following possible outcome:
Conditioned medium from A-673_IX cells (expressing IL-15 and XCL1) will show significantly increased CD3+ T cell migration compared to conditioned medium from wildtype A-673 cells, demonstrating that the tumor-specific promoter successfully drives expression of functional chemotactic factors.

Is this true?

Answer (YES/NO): YES